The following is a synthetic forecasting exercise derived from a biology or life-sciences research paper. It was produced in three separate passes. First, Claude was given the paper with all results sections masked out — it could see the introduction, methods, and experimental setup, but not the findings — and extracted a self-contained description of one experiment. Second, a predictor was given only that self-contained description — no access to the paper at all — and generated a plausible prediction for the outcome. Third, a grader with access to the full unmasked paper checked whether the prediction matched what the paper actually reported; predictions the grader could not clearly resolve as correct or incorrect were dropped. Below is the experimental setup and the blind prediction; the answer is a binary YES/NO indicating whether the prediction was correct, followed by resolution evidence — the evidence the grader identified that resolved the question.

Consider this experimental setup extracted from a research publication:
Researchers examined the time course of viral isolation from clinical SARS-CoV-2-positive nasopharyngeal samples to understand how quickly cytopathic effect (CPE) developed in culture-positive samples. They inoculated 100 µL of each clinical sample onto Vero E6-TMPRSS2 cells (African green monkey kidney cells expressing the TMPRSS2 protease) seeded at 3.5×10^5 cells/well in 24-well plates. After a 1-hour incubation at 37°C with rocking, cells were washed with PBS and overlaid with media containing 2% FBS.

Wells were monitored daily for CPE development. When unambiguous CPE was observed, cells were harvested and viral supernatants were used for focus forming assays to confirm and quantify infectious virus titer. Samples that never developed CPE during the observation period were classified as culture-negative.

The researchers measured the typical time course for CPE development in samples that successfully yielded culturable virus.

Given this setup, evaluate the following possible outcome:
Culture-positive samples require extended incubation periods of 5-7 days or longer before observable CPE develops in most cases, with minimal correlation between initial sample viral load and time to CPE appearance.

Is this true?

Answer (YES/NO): NO